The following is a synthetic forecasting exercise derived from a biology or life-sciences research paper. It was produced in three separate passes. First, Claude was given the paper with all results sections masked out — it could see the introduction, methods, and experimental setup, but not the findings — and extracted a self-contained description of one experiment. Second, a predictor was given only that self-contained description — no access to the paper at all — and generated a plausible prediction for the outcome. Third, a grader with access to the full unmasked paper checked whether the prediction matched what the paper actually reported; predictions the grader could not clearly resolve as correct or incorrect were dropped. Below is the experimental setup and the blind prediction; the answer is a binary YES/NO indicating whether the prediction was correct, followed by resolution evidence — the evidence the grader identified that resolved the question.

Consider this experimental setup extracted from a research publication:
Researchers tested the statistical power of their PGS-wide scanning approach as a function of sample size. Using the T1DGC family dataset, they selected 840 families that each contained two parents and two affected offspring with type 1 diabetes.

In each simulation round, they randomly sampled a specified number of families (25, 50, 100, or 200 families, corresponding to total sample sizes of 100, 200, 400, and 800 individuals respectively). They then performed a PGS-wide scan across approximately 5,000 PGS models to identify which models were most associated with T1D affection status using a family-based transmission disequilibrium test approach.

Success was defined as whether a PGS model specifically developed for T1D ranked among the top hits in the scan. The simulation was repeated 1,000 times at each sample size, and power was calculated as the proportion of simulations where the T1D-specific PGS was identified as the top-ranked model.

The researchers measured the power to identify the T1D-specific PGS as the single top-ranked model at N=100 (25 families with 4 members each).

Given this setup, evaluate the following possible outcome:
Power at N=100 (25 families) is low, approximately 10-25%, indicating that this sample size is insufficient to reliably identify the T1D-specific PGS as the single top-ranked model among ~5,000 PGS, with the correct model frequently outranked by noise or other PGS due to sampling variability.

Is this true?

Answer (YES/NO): NO